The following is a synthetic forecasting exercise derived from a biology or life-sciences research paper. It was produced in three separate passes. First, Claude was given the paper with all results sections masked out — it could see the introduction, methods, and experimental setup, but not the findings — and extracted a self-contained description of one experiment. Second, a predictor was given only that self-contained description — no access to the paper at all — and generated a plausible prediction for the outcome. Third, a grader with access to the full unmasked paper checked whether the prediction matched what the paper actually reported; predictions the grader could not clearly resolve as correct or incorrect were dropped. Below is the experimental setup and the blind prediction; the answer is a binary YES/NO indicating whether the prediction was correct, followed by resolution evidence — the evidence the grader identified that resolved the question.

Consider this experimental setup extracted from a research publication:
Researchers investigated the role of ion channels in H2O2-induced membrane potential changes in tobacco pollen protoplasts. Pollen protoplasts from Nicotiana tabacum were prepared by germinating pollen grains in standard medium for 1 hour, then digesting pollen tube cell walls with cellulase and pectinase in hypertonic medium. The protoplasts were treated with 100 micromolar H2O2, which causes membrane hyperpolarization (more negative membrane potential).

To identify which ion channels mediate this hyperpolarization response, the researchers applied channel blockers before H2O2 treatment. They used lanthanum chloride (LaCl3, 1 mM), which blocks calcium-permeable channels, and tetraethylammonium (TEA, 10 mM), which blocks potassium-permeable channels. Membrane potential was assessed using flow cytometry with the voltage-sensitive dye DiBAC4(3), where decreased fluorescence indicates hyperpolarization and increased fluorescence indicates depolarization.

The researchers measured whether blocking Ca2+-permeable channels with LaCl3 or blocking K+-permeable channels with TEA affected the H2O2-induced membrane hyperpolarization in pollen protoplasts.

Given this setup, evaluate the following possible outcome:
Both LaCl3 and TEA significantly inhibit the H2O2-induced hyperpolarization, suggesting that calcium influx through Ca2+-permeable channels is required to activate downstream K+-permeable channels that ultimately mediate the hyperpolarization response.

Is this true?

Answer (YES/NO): NO